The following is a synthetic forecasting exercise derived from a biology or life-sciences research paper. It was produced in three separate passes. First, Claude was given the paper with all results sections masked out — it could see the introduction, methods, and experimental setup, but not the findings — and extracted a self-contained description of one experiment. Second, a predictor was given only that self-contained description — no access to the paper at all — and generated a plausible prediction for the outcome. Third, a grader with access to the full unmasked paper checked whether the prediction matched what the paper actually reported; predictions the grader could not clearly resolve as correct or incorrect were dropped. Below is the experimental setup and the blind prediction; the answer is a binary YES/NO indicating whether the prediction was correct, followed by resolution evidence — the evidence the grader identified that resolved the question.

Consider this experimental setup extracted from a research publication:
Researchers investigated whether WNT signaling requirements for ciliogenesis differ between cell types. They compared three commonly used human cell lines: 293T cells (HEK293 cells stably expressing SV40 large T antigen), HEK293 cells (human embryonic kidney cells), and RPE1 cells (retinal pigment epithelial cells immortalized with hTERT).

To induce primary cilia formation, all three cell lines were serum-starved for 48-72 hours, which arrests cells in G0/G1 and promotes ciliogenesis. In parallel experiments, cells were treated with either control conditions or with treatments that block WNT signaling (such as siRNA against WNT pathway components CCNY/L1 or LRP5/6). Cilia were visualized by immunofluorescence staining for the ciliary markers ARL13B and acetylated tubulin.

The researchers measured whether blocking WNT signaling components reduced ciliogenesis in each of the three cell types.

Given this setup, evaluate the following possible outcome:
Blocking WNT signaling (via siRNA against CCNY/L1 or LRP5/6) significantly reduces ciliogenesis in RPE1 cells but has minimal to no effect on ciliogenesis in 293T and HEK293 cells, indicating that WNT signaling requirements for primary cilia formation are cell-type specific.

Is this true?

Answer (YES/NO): NO